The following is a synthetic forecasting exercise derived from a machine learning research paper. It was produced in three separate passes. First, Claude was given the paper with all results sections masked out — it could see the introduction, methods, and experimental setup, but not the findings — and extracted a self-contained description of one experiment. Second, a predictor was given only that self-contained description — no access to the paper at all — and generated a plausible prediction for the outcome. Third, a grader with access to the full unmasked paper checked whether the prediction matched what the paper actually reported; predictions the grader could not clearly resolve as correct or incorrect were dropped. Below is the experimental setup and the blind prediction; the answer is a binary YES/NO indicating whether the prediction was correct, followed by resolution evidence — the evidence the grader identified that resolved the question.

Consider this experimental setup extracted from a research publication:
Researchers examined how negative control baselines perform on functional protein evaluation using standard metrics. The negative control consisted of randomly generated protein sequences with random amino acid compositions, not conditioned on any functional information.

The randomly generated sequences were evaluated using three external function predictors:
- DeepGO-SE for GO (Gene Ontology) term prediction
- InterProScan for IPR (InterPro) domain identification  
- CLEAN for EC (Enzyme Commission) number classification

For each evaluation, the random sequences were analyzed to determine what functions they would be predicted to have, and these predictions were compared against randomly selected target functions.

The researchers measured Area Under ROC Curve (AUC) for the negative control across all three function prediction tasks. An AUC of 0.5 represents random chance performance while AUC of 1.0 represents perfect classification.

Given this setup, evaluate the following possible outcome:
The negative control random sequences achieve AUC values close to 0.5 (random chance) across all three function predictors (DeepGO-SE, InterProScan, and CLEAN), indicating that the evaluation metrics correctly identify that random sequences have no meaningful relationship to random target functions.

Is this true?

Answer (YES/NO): YES